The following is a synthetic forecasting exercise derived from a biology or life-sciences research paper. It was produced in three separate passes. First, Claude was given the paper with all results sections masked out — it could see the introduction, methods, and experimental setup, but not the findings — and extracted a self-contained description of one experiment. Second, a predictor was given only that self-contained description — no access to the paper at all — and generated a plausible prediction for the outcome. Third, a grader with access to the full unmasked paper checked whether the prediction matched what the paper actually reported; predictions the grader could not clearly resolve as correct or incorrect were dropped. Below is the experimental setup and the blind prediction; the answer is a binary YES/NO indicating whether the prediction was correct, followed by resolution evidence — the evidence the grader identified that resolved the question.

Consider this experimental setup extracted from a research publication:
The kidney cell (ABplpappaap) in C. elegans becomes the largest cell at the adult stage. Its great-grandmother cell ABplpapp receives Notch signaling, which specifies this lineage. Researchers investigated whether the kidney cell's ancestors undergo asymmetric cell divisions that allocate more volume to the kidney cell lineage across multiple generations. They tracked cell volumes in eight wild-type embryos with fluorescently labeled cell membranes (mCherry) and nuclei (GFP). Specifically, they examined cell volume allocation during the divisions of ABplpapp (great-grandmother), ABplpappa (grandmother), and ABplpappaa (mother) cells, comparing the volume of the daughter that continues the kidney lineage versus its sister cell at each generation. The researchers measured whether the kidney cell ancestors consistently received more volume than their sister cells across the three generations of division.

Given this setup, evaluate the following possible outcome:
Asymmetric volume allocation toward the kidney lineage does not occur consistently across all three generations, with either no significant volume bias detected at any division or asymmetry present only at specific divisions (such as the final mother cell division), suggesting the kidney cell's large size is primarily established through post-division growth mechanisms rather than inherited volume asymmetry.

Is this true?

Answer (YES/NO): NO